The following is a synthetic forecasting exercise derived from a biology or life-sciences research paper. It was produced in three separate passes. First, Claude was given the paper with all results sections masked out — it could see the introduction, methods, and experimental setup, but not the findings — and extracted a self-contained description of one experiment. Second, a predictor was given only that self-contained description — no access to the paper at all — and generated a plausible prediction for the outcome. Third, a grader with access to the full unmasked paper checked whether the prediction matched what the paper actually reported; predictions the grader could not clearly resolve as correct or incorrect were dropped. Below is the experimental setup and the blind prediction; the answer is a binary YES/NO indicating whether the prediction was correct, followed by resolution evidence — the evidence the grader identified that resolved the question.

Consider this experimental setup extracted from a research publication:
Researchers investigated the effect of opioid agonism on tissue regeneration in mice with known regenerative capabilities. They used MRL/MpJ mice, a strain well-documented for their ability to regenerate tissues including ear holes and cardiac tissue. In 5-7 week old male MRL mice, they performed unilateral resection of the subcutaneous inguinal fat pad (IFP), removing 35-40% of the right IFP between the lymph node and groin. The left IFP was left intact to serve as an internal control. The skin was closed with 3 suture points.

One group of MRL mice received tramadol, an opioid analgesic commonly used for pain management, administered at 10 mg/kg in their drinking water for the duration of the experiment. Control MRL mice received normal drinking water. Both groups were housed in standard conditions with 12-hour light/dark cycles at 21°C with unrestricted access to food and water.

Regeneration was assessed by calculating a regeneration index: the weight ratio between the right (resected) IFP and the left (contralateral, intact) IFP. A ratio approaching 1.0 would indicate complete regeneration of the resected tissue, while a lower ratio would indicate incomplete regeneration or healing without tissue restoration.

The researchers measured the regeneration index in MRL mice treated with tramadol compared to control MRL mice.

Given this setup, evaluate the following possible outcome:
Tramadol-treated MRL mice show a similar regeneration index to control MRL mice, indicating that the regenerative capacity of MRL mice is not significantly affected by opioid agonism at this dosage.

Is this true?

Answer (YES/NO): NO